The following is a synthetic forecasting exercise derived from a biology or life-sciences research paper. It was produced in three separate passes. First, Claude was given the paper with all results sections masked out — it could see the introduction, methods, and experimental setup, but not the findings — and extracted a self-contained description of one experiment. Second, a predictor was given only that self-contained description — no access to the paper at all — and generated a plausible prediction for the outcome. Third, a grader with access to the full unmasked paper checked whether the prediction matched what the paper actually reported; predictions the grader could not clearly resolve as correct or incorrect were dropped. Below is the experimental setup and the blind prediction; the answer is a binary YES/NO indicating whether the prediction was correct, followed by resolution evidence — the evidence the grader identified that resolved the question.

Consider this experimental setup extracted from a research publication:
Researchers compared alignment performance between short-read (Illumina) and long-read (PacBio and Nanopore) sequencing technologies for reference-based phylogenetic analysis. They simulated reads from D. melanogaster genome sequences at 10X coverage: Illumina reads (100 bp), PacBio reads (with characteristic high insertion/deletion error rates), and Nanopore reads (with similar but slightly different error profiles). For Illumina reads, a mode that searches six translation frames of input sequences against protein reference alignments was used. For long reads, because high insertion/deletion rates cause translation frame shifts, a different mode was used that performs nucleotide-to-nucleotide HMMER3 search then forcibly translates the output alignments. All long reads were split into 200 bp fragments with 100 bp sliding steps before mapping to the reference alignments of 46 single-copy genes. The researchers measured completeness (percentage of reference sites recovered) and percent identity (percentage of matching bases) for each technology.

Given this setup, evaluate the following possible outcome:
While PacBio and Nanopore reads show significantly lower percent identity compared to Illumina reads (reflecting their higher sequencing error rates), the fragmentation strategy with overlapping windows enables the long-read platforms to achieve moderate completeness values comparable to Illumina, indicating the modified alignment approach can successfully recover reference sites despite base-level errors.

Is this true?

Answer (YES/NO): NO